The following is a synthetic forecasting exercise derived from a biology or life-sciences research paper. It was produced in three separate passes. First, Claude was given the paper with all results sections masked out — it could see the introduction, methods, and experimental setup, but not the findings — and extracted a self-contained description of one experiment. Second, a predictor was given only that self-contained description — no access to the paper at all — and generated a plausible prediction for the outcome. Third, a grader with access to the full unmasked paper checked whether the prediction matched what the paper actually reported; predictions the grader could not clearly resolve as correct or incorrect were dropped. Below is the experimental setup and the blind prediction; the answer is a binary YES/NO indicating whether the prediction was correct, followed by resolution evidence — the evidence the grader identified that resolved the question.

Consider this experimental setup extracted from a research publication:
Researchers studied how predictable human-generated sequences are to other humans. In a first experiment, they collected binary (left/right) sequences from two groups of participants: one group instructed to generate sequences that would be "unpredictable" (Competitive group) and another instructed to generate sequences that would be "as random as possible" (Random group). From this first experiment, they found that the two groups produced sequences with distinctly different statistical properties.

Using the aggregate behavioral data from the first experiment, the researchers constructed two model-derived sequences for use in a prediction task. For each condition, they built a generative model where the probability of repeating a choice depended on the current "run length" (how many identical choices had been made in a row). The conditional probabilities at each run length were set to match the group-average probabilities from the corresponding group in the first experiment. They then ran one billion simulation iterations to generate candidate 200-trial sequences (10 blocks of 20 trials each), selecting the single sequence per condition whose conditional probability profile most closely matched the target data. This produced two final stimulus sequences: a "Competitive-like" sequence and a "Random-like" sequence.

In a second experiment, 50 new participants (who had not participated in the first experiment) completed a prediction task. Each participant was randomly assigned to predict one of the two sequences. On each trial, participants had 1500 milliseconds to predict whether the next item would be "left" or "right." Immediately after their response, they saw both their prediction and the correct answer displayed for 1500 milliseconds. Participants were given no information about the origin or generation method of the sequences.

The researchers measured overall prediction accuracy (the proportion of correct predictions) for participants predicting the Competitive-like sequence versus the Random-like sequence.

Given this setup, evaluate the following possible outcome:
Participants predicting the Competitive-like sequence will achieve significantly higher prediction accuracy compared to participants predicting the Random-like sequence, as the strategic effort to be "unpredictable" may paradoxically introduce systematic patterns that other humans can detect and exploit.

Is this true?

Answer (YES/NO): YES